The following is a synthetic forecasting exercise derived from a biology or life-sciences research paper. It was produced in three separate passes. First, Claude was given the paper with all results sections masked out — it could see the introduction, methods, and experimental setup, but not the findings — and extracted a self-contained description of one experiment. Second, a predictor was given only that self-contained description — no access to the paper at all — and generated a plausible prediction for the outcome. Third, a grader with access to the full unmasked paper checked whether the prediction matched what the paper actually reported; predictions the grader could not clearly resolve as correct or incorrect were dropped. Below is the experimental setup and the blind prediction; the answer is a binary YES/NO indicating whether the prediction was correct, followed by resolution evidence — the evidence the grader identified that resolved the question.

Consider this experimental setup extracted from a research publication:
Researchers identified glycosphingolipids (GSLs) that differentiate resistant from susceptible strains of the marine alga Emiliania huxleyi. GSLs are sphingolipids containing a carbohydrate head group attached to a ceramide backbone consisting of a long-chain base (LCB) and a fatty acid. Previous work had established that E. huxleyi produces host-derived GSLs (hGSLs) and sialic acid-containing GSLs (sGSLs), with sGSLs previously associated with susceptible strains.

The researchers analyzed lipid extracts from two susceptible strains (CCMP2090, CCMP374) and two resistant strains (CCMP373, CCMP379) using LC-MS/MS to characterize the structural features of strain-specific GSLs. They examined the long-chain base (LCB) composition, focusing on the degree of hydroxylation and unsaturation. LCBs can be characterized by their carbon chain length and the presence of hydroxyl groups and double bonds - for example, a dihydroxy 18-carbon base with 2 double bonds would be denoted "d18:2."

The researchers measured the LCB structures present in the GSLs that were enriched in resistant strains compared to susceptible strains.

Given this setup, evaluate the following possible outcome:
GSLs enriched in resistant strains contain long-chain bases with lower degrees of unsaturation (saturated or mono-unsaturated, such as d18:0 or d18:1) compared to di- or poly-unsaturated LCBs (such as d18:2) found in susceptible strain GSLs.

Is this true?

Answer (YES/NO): NO